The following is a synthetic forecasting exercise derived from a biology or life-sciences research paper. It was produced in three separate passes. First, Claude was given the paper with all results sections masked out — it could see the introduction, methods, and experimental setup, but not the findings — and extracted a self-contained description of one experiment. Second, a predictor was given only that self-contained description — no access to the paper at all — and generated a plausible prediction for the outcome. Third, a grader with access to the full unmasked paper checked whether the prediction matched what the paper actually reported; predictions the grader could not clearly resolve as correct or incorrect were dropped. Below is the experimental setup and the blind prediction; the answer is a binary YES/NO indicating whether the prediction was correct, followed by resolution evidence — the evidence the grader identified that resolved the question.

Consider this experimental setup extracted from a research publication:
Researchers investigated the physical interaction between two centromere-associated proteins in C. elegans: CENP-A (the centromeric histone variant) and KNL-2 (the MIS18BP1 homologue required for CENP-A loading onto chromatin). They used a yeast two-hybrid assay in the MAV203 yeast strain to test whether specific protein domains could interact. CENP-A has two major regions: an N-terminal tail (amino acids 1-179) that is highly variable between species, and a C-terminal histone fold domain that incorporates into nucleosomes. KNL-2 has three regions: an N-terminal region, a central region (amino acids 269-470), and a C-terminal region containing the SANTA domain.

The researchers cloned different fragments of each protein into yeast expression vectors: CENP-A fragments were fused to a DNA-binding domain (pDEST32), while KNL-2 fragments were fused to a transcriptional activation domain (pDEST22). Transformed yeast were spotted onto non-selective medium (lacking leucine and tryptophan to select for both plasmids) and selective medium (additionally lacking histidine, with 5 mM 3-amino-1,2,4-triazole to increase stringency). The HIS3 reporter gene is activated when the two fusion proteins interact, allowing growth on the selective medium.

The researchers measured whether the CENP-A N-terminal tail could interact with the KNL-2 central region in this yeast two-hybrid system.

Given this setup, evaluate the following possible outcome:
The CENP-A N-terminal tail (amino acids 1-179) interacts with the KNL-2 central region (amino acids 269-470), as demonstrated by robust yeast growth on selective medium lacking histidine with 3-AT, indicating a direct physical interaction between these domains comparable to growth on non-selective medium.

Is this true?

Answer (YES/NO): YES